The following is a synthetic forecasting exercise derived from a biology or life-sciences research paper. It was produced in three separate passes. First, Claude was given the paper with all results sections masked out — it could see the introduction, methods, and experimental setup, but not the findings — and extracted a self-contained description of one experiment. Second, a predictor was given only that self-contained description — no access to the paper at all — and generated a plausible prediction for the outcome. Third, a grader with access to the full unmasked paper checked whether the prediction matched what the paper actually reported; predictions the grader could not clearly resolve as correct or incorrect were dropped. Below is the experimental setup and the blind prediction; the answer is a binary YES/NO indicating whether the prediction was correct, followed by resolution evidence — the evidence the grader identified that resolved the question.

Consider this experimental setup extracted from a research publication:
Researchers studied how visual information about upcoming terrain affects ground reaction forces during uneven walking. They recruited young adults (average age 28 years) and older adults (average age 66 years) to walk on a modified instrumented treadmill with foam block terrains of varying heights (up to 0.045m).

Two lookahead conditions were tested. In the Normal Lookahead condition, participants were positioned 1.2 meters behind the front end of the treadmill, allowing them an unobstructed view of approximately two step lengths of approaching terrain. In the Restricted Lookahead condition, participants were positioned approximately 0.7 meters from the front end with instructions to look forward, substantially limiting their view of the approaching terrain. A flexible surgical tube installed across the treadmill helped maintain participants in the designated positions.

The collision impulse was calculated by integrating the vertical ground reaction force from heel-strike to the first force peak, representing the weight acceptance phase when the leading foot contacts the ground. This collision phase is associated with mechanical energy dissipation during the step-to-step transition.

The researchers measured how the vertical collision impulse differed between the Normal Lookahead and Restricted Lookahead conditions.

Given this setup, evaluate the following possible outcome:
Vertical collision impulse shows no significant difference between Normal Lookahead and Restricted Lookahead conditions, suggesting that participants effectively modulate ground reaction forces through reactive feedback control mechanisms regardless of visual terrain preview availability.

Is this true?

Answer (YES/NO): YES